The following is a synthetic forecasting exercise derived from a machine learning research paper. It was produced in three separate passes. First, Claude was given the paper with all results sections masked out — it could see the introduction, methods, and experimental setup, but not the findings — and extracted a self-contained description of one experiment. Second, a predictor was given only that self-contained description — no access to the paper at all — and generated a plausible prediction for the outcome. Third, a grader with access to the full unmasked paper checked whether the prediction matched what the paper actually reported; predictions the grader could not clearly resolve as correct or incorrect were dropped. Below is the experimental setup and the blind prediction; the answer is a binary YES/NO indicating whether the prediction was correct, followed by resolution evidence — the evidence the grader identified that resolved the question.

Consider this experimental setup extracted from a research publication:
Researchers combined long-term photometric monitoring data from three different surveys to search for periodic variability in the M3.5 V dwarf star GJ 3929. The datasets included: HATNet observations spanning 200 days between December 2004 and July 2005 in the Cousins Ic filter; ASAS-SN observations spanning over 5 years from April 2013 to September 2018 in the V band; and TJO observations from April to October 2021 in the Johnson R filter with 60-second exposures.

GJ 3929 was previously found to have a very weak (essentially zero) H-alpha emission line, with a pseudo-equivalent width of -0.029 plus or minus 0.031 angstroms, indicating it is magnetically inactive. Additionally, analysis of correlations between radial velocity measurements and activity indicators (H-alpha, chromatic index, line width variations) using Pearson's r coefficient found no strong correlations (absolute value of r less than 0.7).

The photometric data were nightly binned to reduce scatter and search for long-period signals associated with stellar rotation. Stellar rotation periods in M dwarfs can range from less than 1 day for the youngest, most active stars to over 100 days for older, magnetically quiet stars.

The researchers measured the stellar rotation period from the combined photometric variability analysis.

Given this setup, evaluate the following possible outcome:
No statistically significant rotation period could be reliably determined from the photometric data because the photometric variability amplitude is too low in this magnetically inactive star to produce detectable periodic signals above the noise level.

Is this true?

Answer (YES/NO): NO